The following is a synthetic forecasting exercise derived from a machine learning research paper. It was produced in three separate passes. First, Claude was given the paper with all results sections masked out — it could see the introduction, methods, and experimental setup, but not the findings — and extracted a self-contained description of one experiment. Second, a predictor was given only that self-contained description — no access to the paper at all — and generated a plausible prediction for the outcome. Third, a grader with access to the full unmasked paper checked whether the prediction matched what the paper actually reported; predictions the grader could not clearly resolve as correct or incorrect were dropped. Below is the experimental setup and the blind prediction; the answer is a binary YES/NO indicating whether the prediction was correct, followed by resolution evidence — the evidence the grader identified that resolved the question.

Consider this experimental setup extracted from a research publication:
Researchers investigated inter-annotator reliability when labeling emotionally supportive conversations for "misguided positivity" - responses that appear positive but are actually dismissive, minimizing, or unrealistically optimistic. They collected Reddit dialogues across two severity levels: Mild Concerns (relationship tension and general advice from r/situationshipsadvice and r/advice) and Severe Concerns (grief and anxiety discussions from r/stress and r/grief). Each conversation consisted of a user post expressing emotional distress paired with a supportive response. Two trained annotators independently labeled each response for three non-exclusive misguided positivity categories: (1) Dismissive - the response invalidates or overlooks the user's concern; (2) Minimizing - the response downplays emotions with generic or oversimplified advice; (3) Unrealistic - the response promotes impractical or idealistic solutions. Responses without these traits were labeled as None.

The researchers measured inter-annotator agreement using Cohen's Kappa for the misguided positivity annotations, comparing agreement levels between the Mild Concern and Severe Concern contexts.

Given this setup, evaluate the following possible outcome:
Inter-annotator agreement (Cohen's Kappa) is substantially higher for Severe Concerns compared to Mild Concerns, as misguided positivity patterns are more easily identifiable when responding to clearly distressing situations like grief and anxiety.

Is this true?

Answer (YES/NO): NO